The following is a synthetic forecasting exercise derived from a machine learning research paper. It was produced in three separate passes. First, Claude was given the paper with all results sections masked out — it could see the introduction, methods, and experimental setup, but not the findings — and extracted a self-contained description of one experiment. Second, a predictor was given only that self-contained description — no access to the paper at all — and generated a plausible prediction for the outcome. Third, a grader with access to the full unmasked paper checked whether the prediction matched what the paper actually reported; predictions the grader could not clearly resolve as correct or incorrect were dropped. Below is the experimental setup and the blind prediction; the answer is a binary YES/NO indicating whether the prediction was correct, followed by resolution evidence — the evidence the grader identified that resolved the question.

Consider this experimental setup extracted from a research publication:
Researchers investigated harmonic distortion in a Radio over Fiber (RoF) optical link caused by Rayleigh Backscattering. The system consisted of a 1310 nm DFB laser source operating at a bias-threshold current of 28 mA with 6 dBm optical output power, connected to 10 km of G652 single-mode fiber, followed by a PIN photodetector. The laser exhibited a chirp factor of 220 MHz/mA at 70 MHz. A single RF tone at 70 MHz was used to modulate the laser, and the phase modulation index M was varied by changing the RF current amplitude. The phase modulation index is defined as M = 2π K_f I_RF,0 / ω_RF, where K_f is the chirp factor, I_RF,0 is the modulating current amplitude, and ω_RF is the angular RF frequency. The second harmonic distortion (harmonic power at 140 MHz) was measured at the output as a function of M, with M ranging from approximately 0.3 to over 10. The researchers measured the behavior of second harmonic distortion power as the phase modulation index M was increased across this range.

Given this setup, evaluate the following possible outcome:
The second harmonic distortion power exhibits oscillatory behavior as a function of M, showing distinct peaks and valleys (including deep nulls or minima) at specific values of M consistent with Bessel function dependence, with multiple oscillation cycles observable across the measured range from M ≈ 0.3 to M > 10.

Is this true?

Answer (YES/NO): NO